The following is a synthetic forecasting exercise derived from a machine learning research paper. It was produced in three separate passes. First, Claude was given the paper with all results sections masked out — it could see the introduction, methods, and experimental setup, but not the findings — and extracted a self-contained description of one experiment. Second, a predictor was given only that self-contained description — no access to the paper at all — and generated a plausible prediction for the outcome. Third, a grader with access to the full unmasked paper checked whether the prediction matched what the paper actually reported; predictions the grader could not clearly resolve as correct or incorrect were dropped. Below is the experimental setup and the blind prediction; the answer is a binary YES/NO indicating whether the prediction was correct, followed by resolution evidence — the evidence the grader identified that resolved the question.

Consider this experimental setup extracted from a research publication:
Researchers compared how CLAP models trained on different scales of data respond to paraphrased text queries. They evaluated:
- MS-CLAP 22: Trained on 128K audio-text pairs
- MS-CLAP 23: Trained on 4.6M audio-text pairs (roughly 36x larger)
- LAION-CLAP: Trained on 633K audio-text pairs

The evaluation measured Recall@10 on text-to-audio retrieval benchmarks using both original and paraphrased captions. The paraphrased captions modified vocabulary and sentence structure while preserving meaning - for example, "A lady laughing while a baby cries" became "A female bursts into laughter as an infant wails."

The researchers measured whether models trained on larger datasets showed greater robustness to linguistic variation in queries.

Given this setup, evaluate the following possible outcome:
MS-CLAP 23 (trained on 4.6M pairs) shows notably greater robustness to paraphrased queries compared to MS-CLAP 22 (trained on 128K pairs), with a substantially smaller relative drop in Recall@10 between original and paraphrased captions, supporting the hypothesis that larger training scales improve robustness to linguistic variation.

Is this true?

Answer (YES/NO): NO